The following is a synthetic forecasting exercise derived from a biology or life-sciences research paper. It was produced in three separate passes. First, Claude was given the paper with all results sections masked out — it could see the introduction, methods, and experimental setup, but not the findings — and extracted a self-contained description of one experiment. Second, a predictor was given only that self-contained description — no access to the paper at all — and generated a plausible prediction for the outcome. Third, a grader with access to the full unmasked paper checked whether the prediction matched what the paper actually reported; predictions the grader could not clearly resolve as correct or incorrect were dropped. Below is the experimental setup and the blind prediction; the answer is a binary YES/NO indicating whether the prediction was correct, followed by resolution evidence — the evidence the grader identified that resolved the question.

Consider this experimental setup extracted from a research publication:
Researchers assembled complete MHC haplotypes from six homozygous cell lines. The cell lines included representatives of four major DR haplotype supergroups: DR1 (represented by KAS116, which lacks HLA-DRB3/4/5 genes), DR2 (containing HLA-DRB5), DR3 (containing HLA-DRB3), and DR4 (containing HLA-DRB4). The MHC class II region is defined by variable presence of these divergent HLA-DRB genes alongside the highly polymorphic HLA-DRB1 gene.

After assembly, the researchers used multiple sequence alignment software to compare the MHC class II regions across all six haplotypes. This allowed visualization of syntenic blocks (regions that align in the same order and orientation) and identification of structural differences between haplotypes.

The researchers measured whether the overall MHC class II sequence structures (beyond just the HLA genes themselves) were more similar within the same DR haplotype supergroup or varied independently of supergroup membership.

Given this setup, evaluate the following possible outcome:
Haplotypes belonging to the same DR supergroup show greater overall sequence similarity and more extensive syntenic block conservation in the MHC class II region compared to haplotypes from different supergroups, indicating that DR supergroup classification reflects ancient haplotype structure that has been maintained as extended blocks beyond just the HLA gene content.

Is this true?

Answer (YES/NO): YES